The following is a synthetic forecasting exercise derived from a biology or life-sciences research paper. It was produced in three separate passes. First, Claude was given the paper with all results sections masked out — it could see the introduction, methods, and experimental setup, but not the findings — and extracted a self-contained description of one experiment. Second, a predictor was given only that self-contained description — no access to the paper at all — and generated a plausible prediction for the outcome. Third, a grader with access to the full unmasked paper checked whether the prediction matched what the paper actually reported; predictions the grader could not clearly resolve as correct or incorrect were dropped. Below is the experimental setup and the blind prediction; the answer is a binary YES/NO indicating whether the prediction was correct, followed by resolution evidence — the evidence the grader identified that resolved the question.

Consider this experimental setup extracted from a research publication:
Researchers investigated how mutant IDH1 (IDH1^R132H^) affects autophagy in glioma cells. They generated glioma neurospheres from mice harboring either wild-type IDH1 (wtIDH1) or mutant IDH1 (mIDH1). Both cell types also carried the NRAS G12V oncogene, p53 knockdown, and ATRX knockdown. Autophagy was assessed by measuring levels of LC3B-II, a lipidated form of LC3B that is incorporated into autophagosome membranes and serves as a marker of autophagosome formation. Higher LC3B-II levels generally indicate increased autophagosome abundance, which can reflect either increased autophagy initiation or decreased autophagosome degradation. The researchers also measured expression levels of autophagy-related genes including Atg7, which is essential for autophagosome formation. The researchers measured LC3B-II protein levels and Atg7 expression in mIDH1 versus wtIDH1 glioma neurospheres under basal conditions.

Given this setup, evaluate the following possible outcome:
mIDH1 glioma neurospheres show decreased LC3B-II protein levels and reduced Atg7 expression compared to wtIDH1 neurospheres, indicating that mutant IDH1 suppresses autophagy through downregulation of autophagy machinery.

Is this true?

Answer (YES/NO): NO